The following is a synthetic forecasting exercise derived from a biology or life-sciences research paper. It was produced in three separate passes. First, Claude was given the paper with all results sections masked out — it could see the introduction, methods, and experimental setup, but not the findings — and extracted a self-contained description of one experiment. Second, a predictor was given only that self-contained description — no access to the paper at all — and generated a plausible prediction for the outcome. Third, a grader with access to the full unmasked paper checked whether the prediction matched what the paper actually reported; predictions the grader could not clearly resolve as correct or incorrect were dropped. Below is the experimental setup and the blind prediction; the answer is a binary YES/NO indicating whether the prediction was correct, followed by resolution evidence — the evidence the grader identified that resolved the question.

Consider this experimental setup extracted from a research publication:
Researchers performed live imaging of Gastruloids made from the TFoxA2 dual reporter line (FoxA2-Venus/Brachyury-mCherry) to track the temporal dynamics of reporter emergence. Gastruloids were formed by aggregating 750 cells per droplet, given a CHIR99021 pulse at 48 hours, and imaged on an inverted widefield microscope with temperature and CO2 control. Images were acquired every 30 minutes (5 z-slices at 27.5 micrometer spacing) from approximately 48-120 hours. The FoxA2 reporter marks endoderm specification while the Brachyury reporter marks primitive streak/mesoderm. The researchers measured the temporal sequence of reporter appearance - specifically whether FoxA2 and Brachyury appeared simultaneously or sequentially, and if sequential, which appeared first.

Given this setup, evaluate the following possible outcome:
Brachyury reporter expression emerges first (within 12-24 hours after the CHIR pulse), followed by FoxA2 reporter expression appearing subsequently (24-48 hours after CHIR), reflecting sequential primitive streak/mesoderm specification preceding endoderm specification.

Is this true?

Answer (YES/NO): NO